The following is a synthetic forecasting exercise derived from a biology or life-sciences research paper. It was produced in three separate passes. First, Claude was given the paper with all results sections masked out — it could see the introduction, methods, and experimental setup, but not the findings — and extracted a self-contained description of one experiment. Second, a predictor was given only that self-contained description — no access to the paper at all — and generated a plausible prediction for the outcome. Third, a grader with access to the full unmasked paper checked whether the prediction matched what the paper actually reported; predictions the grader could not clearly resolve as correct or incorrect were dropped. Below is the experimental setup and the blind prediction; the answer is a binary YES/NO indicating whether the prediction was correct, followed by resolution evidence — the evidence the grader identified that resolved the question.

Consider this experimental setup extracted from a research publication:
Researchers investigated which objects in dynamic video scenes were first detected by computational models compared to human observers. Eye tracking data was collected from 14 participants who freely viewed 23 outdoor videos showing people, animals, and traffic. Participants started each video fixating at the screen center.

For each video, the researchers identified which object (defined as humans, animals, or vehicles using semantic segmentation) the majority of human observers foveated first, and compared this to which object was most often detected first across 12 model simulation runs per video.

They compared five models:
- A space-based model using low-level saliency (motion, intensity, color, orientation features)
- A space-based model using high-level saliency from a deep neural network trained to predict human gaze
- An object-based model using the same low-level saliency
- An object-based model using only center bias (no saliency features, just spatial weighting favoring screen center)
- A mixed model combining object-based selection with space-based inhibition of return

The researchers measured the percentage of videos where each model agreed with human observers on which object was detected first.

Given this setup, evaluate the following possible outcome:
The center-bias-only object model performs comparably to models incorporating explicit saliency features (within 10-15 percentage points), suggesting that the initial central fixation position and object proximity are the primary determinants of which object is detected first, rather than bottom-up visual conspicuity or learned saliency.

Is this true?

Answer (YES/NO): NO